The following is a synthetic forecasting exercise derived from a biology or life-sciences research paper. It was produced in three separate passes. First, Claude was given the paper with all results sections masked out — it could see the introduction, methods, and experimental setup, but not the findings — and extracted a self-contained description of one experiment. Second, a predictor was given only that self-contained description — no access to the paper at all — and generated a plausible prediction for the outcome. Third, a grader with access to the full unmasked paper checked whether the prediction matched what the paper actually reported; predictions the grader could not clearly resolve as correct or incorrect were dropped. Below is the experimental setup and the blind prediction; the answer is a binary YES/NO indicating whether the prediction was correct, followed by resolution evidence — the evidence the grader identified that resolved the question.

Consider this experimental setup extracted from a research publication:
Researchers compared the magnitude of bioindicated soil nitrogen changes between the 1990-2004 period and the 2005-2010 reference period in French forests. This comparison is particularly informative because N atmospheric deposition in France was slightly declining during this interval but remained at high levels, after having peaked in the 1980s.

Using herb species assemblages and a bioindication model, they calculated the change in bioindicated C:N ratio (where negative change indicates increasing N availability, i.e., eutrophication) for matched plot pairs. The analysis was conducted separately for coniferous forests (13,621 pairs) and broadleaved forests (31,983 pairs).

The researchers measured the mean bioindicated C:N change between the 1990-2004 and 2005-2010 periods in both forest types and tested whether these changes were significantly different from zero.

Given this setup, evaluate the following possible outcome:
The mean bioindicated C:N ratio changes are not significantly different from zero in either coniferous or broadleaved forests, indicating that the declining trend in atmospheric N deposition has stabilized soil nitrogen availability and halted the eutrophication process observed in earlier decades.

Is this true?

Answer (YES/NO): NO